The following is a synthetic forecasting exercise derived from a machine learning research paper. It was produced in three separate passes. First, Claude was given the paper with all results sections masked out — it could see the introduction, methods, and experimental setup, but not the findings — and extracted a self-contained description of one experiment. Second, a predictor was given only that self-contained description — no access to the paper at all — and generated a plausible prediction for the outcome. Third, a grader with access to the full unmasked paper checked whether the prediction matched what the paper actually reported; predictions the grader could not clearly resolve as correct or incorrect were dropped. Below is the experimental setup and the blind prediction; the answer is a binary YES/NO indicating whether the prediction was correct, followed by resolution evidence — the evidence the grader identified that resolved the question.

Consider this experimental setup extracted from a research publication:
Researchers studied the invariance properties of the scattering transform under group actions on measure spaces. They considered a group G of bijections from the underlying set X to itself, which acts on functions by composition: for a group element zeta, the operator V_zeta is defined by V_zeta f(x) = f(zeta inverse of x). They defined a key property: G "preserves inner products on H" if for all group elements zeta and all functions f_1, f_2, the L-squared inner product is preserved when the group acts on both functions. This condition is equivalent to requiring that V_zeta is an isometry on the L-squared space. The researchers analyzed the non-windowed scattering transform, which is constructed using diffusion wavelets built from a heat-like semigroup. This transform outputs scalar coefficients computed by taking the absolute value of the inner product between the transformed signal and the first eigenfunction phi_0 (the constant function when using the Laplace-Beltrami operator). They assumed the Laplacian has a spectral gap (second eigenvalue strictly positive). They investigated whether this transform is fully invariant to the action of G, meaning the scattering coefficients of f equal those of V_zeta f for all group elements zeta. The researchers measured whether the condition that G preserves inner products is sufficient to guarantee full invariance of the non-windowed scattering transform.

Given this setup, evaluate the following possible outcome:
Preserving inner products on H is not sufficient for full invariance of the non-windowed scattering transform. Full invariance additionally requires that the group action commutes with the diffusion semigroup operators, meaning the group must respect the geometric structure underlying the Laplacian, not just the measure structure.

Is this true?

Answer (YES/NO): NO